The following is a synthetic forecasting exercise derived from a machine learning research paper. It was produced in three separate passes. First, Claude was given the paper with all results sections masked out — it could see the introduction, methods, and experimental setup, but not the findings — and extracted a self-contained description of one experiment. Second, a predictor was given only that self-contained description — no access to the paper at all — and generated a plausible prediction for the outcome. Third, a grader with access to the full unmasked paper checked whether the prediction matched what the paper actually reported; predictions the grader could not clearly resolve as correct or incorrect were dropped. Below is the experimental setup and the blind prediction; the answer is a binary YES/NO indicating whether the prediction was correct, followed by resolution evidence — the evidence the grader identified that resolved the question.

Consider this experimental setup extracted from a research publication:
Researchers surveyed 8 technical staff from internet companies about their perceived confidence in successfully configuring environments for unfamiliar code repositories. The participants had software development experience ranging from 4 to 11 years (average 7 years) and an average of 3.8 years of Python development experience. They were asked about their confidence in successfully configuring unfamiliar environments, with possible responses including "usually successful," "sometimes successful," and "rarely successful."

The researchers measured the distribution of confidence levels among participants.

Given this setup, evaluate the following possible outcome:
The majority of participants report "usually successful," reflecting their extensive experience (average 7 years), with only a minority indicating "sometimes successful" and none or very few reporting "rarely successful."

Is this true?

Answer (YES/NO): YES